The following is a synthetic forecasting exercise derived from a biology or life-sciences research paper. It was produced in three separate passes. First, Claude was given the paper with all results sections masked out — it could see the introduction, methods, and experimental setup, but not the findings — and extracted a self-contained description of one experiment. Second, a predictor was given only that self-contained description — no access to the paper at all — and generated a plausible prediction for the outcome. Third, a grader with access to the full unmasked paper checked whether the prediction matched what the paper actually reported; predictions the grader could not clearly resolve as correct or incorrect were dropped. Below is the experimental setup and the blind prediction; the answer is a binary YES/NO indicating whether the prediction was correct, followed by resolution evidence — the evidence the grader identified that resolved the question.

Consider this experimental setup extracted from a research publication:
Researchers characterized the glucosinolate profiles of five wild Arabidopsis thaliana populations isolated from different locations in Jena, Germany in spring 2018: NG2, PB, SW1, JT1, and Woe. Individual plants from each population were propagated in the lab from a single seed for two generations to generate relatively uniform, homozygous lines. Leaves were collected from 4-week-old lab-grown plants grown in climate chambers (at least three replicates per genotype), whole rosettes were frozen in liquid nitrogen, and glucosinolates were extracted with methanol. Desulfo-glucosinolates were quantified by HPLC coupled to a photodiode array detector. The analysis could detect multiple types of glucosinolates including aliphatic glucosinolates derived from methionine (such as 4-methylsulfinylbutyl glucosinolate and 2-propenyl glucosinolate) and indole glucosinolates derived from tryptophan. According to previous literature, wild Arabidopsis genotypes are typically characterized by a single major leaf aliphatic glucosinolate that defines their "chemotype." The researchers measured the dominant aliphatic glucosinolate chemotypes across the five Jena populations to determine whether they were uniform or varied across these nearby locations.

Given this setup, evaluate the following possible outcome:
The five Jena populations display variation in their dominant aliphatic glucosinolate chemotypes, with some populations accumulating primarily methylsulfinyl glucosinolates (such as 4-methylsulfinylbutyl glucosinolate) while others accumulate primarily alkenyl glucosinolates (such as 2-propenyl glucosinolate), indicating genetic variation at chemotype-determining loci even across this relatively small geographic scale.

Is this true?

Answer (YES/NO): NO